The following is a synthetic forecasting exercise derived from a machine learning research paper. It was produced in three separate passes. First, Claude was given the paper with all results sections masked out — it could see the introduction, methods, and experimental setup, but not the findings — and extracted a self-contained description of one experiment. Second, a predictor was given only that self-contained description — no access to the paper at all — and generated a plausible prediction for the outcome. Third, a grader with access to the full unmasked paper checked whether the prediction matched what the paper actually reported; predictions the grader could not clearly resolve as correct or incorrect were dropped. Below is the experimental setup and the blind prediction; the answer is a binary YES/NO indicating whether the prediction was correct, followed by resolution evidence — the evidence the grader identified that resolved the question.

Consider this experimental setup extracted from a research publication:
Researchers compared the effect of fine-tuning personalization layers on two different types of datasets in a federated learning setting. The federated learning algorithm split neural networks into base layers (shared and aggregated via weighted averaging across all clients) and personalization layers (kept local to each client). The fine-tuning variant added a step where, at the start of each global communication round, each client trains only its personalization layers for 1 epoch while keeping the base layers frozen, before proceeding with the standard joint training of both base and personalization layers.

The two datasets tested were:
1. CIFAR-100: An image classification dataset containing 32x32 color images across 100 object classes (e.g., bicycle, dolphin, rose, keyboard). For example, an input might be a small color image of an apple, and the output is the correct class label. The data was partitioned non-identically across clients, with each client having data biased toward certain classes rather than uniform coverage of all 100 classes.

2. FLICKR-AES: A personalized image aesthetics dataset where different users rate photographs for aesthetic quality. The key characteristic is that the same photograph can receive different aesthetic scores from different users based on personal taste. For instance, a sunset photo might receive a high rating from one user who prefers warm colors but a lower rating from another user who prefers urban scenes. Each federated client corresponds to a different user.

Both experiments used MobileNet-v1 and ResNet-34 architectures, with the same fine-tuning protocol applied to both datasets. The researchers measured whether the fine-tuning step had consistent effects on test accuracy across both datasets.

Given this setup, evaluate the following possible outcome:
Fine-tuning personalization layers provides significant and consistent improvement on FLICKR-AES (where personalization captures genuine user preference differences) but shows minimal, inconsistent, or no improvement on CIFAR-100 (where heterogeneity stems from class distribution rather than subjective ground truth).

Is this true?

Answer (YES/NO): NO